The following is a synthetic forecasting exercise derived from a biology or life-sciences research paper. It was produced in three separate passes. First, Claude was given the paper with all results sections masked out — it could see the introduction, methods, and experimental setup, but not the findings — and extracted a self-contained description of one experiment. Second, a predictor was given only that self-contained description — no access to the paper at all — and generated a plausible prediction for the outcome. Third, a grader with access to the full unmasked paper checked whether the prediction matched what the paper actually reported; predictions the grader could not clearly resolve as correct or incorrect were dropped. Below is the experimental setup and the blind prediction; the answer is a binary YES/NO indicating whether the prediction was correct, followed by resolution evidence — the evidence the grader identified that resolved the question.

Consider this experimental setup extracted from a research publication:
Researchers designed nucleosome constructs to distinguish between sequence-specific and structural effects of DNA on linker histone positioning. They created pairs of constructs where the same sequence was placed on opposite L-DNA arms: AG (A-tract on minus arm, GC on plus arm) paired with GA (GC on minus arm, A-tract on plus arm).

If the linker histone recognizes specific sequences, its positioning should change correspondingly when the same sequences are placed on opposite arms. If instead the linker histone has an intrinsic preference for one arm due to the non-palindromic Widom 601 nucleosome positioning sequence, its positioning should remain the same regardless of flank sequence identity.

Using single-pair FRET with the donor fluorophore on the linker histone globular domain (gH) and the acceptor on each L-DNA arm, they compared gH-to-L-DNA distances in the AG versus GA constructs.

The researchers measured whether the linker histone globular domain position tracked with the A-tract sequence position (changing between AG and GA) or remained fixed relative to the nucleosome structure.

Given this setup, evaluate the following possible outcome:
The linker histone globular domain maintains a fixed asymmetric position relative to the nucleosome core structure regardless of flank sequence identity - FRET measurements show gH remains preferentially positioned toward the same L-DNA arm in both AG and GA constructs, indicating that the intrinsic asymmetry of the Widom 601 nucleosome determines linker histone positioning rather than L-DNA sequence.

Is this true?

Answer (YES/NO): NO